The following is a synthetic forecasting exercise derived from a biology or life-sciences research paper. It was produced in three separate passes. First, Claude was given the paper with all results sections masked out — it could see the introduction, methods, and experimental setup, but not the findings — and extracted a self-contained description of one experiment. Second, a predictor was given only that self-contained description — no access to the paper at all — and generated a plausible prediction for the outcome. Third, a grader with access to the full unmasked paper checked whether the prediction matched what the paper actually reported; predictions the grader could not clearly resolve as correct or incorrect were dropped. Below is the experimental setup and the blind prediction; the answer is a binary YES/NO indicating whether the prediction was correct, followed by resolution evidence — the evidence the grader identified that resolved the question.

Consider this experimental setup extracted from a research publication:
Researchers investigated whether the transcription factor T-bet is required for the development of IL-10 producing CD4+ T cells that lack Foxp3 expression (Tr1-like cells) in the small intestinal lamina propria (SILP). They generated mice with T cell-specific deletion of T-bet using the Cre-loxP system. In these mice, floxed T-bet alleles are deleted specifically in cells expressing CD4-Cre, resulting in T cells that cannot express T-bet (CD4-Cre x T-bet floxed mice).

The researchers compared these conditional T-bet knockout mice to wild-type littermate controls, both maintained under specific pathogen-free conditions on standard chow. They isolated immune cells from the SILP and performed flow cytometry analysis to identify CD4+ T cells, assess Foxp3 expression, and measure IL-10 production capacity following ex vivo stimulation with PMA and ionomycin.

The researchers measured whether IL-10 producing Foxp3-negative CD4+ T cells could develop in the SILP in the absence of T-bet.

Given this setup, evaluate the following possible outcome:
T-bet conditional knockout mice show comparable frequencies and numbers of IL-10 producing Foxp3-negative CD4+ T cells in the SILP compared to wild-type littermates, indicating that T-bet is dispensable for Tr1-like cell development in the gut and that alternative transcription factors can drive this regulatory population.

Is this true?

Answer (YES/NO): NO